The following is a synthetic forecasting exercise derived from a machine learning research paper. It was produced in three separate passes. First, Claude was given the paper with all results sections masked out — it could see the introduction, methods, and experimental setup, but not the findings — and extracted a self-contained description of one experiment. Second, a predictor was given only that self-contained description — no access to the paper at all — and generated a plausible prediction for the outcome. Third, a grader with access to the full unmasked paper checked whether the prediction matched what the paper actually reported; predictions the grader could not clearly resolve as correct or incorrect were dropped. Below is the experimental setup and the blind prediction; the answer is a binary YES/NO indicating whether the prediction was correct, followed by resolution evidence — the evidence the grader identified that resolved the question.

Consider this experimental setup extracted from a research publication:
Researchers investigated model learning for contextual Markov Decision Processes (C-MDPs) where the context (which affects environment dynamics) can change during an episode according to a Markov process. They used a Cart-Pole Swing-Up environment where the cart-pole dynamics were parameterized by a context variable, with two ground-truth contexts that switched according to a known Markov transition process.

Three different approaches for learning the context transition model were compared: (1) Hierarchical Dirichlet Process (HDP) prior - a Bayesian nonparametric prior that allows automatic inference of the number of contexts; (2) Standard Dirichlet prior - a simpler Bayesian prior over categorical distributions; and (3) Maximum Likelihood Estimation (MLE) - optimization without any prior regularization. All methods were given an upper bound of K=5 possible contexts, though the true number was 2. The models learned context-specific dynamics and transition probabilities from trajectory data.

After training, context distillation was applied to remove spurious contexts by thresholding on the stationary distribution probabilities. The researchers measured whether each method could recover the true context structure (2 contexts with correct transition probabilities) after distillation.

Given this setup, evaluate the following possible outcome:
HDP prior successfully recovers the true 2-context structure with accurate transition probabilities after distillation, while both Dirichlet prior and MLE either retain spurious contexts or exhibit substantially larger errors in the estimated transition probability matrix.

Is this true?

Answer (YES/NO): NO